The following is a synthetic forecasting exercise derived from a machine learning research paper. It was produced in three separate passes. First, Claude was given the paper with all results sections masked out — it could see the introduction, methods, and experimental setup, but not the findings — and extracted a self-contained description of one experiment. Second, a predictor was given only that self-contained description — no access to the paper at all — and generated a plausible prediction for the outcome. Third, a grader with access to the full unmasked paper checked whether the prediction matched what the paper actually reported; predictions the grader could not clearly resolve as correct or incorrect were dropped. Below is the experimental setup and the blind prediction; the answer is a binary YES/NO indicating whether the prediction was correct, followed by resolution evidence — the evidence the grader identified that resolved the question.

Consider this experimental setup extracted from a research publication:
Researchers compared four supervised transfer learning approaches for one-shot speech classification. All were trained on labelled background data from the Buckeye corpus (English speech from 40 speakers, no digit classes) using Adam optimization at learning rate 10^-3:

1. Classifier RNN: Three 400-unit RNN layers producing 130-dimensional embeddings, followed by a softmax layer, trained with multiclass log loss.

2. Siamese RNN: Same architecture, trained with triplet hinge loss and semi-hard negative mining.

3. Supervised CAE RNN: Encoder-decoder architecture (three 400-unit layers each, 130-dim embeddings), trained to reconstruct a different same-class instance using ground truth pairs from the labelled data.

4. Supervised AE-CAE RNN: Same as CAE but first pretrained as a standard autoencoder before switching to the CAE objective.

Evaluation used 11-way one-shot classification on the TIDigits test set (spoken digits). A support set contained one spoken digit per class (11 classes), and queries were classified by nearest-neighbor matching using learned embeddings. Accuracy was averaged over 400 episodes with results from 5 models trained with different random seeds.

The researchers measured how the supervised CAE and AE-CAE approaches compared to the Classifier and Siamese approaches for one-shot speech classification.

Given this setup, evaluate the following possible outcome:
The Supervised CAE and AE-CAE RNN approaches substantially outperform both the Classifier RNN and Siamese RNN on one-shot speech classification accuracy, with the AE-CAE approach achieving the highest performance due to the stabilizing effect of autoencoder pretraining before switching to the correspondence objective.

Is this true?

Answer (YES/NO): NO